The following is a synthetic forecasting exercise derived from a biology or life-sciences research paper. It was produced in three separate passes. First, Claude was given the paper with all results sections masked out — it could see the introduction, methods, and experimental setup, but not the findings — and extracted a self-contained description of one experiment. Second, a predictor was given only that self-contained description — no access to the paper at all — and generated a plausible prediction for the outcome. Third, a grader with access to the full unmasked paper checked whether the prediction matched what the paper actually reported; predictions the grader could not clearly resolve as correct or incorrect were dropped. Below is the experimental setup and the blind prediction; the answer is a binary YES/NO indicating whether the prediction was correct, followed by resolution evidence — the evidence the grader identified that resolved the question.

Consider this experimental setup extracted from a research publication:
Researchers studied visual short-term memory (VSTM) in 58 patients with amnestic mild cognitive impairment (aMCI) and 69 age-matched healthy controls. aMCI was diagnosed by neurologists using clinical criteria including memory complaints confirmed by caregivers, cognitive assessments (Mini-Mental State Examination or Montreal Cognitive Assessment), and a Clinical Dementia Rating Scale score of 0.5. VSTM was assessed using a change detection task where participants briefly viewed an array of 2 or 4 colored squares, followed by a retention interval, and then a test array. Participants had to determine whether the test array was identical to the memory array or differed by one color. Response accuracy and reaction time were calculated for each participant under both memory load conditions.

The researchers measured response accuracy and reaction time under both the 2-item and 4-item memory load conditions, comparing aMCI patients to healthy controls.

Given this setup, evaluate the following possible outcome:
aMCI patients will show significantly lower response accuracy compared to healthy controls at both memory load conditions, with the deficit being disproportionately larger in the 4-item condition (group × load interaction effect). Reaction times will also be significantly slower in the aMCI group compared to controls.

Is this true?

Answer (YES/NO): NO